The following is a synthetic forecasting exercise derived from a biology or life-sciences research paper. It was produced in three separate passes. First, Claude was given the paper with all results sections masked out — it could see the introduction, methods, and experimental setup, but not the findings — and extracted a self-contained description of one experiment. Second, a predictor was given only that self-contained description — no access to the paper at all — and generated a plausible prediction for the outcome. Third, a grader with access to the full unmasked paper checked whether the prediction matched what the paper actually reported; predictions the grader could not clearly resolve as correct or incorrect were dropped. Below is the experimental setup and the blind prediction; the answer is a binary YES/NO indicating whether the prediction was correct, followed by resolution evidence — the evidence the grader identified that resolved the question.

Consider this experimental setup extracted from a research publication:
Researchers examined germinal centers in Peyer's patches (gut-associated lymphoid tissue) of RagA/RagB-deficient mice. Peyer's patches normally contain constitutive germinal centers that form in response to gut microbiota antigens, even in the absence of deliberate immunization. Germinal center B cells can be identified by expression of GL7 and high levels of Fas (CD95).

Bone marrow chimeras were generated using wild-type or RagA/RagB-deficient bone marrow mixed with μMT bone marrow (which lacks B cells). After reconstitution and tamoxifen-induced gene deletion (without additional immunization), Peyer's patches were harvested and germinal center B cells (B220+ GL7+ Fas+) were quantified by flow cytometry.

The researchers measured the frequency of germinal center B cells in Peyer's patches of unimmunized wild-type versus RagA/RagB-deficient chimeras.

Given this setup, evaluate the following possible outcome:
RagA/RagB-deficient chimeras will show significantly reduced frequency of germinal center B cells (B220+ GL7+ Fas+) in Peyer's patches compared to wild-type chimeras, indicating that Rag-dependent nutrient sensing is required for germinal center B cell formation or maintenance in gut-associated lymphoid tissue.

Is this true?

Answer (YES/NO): YES